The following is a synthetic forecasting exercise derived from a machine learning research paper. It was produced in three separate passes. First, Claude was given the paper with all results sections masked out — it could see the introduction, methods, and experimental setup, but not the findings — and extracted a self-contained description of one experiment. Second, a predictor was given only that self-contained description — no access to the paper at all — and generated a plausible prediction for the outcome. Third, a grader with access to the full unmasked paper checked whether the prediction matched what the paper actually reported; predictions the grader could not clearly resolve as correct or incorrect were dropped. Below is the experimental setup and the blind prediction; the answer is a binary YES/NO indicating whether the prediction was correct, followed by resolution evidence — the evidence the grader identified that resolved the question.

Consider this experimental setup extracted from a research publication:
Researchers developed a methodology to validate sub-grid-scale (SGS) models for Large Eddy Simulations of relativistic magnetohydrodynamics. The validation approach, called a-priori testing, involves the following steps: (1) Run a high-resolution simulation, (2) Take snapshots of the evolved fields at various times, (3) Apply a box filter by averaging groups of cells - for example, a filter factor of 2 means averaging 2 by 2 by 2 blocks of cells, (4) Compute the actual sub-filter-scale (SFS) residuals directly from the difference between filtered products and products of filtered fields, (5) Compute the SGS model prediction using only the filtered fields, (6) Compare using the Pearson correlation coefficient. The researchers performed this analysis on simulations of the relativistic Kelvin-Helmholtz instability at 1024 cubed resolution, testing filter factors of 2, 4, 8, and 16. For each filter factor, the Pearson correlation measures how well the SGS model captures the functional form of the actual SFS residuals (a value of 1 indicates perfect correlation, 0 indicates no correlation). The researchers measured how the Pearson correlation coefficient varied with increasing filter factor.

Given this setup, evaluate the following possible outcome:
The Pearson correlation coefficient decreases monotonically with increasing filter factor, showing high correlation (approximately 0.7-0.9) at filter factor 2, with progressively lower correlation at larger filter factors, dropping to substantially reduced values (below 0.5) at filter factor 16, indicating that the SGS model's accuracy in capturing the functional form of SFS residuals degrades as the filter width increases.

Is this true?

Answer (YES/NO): NO